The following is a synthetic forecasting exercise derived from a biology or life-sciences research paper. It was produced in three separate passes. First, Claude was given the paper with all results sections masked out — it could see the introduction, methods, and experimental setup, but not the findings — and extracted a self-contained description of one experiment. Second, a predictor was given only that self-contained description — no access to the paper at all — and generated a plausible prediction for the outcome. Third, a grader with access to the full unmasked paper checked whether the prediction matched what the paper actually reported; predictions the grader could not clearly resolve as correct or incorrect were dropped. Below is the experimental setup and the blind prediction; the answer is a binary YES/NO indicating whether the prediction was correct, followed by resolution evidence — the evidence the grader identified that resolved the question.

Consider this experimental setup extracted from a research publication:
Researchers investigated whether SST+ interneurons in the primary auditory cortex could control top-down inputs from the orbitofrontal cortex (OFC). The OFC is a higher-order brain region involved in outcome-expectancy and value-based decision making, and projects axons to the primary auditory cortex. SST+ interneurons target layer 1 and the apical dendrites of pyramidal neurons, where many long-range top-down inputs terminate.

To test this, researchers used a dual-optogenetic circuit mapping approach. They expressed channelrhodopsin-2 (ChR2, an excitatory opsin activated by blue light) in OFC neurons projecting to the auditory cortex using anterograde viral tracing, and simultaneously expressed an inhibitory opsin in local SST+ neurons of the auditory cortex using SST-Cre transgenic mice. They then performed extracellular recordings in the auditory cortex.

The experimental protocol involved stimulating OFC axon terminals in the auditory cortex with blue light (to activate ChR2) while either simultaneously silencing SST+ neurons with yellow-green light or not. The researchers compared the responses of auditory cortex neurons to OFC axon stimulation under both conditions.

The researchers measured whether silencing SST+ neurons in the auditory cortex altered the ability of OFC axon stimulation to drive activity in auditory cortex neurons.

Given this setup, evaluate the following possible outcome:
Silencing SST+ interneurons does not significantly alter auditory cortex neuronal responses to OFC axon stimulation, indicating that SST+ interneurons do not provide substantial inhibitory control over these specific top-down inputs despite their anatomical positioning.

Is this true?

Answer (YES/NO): NO